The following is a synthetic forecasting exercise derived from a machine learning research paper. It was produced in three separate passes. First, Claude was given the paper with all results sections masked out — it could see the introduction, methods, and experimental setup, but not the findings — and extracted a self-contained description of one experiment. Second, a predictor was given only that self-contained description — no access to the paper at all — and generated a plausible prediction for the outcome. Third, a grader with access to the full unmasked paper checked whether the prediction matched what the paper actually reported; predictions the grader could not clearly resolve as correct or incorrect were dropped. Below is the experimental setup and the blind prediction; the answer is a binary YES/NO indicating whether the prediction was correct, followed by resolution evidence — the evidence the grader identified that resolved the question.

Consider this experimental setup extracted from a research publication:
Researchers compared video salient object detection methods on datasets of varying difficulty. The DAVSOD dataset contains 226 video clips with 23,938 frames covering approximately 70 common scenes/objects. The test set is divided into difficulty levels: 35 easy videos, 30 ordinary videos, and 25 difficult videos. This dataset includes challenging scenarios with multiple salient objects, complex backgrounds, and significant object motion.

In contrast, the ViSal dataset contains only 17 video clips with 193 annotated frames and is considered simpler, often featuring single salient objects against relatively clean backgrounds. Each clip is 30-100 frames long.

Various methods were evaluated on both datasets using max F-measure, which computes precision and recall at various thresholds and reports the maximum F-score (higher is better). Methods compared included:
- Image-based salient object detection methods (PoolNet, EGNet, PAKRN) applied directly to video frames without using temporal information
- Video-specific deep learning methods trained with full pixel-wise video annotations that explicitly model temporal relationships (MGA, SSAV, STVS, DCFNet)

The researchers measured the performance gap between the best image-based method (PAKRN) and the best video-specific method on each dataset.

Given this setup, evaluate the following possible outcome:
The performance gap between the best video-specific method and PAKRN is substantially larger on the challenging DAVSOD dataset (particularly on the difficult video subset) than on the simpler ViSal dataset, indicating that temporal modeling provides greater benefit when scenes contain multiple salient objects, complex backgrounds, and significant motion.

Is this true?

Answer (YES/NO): YES